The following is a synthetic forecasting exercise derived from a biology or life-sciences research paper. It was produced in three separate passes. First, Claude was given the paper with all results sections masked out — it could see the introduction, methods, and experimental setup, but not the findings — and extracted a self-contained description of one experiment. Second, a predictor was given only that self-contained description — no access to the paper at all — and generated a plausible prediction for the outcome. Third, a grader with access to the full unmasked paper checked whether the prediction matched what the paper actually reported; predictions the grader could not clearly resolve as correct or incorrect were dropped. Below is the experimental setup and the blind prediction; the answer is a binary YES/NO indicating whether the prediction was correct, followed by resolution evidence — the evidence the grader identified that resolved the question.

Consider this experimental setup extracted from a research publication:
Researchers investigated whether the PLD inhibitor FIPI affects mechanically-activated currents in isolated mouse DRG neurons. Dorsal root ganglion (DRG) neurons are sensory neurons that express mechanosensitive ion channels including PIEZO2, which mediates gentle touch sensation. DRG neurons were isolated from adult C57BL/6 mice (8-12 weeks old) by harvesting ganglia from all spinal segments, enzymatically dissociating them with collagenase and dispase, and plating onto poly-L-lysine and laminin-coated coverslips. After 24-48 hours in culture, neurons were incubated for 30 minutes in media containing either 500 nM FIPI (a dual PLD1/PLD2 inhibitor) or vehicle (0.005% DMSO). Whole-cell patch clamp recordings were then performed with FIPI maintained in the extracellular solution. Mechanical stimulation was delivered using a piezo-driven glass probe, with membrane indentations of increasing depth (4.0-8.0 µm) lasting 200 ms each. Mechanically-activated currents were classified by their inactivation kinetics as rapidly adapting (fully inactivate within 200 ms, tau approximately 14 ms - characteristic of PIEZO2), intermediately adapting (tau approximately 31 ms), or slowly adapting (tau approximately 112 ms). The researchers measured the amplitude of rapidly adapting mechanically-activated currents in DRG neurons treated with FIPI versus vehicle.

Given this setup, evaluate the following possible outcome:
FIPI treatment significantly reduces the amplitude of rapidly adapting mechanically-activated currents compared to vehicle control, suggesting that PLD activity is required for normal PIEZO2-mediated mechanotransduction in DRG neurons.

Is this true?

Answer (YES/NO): NO